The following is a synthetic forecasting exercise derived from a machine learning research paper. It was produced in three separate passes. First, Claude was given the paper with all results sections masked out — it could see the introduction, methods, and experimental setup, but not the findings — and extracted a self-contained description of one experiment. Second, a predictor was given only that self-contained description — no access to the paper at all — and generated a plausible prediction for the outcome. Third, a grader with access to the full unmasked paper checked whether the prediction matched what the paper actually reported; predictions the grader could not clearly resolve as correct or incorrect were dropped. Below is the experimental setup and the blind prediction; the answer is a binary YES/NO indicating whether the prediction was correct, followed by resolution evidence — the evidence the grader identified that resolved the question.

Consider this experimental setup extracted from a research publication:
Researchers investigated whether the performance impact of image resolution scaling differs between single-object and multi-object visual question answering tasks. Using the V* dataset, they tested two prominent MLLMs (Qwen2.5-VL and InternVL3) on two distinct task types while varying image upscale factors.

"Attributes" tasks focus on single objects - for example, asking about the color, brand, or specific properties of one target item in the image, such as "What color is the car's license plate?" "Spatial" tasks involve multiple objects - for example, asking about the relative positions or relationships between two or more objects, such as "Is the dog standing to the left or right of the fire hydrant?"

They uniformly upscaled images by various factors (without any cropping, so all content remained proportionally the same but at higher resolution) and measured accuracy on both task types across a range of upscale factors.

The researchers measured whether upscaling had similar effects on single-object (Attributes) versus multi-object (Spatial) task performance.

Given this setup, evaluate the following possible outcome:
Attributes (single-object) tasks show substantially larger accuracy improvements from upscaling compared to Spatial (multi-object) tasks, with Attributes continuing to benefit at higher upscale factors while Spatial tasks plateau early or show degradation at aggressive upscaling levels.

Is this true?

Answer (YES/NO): NO